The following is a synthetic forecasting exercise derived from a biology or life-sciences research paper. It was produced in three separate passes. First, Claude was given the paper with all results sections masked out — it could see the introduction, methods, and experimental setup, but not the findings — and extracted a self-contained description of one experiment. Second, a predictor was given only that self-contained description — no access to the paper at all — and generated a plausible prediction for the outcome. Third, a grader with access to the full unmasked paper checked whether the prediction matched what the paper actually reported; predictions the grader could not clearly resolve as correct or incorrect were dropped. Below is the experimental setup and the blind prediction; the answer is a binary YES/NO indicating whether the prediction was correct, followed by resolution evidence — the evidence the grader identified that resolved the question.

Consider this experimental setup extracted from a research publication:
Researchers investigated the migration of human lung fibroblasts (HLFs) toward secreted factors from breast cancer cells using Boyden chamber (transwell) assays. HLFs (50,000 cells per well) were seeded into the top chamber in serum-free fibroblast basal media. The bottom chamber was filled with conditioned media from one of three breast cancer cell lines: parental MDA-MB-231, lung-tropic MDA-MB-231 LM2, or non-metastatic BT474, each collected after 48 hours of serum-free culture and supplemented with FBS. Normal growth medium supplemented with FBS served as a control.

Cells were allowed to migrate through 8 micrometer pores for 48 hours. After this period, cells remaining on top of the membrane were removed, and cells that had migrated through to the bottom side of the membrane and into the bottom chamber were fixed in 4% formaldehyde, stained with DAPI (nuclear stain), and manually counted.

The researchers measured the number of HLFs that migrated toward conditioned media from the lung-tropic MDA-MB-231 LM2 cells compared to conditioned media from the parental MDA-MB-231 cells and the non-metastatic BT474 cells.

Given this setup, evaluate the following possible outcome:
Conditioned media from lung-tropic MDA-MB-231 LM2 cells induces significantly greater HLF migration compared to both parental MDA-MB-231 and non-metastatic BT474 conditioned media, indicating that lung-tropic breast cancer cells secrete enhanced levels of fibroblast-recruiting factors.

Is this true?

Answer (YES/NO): YES